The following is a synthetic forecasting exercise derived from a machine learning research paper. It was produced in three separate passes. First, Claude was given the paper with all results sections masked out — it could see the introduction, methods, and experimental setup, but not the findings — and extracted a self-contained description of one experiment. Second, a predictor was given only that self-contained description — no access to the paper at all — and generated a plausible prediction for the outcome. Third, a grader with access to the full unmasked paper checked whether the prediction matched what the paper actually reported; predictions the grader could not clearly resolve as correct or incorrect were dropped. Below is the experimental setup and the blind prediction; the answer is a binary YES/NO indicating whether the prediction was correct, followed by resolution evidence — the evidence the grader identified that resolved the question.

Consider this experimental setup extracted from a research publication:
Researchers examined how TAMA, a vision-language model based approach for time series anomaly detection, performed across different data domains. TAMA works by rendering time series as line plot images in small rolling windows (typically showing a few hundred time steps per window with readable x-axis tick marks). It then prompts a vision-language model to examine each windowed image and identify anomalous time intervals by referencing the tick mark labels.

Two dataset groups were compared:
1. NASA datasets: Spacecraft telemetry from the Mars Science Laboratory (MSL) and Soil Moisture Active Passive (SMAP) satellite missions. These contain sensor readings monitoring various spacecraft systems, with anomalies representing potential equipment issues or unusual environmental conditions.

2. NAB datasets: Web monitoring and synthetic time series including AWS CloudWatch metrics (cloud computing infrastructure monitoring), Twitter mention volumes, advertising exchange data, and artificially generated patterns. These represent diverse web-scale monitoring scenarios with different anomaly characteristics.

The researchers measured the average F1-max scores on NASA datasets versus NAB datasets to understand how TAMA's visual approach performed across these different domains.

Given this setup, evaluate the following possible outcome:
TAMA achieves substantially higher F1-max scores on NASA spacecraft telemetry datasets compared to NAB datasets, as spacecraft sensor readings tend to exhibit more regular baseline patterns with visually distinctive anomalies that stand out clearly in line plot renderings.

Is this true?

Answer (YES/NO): YES